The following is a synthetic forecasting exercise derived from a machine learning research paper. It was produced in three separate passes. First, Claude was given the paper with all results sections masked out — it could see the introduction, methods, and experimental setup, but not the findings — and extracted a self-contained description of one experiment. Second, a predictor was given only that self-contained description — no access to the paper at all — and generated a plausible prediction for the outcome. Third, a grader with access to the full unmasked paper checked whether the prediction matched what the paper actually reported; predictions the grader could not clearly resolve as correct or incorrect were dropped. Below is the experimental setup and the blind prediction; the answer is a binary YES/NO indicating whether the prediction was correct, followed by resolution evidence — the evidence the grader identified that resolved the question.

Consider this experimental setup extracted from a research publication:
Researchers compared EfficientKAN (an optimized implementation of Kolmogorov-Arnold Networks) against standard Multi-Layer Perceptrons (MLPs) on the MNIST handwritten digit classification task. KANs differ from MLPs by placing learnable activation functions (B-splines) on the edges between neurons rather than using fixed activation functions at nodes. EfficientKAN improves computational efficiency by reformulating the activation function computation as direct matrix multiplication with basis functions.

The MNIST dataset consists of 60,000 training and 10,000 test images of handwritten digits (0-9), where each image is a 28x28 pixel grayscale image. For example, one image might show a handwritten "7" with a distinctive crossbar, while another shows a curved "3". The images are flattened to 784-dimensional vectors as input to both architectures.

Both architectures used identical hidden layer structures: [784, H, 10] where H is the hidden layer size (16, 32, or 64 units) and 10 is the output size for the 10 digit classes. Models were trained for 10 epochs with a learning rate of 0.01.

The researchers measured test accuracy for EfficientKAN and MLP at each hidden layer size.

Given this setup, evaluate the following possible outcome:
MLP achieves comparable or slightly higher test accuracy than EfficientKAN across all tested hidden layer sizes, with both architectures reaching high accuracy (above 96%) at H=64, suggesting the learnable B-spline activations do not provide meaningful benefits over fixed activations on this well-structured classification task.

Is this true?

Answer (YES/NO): NO